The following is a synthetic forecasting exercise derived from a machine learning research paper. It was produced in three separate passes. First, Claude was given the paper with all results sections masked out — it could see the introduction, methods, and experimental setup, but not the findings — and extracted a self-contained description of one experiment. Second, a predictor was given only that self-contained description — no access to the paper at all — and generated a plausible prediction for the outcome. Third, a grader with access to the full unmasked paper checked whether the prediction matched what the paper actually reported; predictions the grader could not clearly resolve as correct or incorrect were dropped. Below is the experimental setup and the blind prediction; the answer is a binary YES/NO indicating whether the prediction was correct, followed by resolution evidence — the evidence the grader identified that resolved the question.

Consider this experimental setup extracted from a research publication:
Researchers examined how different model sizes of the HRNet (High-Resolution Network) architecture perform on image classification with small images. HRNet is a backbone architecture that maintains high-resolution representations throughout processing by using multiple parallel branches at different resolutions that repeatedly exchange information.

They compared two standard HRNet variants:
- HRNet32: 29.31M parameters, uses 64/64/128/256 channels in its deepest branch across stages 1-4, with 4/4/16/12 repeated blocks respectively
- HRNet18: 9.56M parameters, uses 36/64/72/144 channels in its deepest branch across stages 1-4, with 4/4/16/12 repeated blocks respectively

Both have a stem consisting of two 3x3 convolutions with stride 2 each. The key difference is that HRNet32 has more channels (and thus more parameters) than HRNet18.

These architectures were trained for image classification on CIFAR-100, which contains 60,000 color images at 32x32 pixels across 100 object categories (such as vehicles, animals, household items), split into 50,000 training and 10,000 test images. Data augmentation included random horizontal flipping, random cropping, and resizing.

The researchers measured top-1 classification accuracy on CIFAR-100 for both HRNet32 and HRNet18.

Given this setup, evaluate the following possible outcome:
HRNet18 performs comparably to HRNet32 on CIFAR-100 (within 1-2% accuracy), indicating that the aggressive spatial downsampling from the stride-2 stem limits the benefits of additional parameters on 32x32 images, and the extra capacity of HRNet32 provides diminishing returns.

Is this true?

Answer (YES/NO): YES